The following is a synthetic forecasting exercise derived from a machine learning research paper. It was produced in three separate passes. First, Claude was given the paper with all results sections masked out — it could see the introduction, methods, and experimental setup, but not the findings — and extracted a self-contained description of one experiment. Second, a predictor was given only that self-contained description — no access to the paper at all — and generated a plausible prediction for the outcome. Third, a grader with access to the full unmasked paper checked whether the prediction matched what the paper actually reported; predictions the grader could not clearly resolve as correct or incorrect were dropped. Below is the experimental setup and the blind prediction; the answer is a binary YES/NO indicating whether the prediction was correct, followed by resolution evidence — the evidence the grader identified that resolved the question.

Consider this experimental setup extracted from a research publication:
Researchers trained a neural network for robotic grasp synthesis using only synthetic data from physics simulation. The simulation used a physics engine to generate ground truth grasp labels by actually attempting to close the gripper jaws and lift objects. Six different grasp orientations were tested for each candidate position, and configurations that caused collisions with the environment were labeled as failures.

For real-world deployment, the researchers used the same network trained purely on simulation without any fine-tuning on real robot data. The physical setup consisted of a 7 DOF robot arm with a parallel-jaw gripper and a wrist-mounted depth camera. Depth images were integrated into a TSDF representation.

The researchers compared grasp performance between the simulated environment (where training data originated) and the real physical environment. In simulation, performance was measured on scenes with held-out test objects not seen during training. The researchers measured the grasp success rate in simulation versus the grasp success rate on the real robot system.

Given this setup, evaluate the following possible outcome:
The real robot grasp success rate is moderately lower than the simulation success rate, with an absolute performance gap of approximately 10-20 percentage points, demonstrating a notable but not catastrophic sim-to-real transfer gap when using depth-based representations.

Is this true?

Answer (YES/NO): NO